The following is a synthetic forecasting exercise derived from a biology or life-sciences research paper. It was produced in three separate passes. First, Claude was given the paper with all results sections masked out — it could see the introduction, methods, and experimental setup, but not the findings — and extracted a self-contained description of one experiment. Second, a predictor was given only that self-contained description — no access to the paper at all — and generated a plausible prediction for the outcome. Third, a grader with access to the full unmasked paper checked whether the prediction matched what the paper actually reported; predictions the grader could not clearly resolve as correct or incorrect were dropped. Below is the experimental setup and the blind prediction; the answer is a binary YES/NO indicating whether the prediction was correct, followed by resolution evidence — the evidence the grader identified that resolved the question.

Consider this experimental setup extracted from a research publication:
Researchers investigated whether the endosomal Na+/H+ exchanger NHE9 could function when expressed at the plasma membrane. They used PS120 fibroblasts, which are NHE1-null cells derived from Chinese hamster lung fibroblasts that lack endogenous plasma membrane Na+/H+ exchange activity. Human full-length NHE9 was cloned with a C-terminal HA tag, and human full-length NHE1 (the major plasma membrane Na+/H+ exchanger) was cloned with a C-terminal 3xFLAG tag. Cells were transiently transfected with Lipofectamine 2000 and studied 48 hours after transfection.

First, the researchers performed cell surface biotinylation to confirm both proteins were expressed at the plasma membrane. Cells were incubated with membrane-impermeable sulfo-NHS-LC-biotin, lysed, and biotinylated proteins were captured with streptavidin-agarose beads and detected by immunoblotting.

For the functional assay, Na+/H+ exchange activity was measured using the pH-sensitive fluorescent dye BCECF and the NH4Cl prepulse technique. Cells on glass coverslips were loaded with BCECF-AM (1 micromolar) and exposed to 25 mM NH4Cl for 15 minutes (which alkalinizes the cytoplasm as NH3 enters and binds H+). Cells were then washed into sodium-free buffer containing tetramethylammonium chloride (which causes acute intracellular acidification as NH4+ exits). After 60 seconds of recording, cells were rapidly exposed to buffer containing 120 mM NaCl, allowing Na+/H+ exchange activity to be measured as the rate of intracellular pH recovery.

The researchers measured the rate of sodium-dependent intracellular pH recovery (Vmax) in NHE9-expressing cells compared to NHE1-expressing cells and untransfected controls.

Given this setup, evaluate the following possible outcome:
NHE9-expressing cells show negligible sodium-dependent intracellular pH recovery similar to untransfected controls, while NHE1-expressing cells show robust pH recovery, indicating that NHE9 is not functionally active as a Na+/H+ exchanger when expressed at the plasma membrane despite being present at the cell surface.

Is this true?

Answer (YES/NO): YES